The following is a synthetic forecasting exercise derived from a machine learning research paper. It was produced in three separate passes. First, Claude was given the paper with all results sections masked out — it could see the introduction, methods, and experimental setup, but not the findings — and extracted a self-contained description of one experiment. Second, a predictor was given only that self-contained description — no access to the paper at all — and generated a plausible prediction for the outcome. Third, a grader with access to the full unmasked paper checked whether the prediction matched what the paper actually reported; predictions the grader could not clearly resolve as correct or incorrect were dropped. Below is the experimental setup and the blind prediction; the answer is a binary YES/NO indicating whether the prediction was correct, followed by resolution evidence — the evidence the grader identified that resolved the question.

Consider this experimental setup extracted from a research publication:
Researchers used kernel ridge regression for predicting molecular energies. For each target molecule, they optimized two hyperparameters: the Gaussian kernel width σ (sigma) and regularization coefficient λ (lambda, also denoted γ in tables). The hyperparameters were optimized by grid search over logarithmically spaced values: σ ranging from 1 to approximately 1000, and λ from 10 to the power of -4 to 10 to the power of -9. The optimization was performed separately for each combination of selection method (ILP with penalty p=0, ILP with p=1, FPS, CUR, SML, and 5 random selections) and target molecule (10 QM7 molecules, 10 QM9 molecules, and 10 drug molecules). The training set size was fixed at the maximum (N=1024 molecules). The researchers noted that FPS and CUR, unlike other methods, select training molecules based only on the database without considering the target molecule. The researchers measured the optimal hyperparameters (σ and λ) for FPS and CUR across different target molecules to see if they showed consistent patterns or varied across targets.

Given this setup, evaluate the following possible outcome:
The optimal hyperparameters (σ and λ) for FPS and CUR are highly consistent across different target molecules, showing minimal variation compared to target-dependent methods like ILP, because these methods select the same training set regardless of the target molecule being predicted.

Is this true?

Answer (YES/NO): YES